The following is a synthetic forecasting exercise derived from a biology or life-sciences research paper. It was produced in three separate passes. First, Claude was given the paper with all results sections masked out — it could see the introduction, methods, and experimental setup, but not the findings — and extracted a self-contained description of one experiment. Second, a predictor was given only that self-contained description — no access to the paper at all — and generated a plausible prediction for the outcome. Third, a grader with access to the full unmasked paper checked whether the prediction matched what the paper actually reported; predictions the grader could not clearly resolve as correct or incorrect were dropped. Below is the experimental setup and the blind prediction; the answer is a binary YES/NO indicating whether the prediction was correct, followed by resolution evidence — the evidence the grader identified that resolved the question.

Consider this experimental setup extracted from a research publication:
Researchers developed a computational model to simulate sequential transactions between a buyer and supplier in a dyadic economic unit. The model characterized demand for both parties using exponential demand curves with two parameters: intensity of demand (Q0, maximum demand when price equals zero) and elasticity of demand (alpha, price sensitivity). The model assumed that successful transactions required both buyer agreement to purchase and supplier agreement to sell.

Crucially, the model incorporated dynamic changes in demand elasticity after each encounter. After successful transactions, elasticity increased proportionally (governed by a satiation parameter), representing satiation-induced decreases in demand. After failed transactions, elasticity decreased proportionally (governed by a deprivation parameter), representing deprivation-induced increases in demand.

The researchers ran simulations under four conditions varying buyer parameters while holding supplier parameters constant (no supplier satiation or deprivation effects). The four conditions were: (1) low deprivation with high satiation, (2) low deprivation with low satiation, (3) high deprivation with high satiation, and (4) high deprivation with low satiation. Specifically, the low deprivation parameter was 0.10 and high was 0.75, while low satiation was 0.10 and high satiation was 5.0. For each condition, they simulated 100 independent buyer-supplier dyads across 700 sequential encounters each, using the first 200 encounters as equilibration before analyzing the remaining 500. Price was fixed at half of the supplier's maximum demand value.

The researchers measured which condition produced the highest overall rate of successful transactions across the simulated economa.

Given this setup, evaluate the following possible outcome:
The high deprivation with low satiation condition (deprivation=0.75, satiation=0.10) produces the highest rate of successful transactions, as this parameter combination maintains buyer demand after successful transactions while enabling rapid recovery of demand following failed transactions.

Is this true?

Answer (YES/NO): YES